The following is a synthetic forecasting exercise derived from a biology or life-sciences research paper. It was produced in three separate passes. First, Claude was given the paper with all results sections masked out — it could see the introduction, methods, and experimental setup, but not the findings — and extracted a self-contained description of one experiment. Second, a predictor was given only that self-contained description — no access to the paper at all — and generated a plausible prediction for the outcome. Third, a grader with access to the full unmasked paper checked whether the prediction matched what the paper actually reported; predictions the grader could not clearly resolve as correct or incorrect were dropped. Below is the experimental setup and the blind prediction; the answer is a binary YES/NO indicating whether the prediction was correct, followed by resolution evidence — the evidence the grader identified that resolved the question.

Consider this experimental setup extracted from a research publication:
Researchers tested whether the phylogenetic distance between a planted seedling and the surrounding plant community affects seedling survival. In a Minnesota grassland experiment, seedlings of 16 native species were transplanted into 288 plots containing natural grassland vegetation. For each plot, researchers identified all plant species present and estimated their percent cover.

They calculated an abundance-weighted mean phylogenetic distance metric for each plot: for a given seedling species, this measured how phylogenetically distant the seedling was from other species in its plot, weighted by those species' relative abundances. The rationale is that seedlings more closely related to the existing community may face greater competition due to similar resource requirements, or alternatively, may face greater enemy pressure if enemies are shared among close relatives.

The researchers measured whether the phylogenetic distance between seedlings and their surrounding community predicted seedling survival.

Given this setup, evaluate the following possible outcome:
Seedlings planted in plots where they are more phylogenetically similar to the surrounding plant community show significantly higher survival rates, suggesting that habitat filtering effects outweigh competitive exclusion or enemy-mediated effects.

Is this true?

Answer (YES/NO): NO